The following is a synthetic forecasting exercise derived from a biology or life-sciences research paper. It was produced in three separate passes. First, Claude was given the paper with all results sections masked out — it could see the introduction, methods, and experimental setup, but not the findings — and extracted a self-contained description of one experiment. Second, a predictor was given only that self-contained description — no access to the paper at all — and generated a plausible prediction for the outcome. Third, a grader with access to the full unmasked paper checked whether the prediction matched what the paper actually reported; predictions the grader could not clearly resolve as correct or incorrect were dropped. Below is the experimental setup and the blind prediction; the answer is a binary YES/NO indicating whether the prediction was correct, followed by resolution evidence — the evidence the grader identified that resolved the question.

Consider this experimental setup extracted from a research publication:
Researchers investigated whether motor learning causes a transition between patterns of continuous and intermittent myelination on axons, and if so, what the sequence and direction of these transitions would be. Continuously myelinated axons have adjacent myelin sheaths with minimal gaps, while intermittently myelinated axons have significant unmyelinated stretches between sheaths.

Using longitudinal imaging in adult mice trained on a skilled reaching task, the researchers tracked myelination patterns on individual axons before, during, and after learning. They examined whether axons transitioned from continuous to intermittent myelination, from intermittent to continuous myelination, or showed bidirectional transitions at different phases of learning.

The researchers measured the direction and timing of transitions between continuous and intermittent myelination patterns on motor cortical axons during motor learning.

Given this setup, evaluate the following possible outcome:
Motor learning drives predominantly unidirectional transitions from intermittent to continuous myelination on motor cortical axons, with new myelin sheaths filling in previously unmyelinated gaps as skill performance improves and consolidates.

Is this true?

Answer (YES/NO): NO